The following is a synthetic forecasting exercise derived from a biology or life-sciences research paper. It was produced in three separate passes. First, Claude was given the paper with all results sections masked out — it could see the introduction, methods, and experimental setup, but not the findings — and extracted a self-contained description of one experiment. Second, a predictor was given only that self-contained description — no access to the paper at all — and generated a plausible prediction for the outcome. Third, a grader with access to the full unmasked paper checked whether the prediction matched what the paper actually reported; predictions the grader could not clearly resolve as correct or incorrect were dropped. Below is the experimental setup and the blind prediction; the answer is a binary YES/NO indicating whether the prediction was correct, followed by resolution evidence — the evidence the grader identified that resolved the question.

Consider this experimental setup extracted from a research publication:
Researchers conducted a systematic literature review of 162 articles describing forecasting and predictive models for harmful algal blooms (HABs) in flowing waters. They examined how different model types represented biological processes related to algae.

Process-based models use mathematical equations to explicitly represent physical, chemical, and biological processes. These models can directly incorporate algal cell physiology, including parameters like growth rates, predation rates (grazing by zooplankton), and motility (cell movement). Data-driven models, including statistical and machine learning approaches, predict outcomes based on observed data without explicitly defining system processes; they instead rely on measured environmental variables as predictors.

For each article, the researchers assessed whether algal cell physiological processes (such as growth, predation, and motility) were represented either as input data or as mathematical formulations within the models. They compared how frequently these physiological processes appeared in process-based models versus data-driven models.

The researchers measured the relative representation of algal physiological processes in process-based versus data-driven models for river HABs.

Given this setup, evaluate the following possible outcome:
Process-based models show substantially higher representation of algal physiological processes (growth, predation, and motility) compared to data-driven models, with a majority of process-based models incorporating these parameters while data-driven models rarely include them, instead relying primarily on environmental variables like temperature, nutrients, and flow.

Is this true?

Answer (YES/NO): YES